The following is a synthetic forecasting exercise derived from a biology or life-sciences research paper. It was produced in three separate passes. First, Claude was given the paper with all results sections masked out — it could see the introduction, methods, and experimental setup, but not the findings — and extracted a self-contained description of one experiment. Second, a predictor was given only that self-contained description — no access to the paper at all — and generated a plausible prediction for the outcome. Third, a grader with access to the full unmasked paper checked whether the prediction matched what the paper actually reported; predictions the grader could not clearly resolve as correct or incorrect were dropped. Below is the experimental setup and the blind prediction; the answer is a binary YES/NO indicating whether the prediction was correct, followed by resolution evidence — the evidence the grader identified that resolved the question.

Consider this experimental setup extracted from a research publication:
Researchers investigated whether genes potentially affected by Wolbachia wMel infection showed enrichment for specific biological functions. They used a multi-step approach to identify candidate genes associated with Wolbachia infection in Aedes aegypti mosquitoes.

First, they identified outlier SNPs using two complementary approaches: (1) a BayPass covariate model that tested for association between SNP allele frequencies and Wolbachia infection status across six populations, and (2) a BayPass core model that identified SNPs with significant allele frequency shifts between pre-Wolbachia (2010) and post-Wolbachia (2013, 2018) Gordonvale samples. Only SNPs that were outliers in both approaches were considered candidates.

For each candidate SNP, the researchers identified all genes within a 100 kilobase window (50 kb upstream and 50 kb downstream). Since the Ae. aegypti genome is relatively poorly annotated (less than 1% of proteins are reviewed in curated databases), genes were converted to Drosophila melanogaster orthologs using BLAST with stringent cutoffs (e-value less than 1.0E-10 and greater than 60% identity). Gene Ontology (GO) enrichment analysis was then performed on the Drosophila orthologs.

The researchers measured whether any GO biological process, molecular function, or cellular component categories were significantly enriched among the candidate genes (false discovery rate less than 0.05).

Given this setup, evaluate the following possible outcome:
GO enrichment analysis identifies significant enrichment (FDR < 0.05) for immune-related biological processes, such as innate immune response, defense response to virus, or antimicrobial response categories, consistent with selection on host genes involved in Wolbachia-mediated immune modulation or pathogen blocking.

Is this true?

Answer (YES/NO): NO